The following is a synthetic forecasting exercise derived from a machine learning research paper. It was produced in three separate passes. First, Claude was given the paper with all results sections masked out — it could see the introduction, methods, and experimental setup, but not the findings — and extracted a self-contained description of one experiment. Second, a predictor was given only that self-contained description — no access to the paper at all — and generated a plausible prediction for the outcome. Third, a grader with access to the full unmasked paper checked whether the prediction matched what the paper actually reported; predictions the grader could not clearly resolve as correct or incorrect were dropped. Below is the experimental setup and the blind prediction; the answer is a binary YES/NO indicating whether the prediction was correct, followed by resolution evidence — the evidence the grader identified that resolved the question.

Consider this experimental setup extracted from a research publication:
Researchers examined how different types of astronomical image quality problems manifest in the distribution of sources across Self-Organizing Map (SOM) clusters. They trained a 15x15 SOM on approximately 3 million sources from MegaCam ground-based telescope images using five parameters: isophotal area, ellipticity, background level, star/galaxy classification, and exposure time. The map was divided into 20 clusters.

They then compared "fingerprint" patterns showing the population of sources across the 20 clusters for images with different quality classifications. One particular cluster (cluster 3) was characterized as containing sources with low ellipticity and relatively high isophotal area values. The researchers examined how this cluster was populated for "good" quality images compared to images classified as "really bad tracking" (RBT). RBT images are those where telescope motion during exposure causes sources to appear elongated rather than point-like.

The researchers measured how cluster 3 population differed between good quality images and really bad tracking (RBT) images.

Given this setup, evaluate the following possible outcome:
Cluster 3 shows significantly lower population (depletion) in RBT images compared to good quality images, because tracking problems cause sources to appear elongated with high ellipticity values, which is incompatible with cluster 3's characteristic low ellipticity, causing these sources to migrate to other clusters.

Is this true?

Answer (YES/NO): YES